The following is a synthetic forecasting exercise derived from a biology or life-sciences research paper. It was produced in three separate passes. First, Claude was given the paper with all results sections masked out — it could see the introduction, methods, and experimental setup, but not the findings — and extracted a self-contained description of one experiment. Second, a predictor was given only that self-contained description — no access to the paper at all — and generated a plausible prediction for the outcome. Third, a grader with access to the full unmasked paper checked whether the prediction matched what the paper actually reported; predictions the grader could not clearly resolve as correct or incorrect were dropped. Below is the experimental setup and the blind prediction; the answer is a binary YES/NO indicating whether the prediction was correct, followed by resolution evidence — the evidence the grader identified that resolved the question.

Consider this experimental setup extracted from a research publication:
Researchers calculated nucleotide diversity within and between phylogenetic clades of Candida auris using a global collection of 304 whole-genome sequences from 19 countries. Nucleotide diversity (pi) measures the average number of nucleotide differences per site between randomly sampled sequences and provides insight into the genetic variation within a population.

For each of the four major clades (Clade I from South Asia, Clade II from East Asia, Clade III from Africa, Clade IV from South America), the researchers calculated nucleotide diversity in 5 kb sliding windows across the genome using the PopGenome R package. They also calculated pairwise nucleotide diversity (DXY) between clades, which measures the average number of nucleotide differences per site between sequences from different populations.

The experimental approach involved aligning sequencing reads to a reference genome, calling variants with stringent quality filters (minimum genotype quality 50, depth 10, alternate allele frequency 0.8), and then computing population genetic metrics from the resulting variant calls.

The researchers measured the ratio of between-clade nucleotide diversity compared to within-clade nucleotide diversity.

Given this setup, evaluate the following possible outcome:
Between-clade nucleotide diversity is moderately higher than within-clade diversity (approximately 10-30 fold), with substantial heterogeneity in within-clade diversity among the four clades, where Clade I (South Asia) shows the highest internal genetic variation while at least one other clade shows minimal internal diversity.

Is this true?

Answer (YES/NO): NO